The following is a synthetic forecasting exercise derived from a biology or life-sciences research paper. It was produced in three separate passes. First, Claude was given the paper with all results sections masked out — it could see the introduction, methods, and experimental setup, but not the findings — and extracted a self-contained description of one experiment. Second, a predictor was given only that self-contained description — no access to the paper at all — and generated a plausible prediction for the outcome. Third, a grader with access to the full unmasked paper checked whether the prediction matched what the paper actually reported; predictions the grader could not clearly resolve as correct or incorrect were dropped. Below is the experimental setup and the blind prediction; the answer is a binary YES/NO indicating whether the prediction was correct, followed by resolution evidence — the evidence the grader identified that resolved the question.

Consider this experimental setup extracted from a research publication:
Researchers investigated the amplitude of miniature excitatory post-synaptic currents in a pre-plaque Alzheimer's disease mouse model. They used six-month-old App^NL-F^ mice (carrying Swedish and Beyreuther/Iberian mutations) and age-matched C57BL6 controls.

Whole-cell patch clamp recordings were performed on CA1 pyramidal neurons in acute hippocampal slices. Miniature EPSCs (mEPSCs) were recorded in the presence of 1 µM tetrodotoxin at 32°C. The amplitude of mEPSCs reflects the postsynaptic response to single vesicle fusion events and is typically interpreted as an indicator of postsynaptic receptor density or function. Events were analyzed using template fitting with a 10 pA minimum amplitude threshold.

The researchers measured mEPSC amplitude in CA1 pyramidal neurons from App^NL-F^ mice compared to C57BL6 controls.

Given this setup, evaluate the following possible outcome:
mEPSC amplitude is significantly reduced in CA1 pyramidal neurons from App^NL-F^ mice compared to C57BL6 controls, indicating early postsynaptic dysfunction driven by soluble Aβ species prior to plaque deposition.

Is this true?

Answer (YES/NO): NO